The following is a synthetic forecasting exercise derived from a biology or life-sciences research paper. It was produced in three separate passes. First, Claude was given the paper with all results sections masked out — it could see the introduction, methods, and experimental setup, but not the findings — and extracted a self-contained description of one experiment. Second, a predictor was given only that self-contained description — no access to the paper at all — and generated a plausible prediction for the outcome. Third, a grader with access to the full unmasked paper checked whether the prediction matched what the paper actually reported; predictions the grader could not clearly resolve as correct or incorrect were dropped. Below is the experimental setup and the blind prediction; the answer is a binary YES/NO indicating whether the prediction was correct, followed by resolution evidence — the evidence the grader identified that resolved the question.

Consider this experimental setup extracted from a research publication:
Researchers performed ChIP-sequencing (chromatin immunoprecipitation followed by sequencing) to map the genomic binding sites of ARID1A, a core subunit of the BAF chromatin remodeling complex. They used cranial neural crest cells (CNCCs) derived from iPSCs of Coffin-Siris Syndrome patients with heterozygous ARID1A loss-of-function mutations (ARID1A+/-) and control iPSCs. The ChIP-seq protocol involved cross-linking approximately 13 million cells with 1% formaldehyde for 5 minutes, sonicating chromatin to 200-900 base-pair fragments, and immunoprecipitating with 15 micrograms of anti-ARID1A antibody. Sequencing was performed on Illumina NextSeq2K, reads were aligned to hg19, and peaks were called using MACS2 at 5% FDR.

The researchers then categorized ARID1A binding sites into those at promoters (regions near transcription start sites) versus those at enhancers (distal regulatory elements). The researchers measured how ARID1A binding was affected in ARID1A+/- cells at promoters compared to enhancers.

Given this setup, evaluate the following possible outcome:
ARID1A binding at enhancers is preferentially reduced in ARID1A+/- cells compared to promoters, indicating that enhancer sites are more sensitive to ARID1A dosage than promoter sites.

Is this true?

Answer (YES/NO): YES